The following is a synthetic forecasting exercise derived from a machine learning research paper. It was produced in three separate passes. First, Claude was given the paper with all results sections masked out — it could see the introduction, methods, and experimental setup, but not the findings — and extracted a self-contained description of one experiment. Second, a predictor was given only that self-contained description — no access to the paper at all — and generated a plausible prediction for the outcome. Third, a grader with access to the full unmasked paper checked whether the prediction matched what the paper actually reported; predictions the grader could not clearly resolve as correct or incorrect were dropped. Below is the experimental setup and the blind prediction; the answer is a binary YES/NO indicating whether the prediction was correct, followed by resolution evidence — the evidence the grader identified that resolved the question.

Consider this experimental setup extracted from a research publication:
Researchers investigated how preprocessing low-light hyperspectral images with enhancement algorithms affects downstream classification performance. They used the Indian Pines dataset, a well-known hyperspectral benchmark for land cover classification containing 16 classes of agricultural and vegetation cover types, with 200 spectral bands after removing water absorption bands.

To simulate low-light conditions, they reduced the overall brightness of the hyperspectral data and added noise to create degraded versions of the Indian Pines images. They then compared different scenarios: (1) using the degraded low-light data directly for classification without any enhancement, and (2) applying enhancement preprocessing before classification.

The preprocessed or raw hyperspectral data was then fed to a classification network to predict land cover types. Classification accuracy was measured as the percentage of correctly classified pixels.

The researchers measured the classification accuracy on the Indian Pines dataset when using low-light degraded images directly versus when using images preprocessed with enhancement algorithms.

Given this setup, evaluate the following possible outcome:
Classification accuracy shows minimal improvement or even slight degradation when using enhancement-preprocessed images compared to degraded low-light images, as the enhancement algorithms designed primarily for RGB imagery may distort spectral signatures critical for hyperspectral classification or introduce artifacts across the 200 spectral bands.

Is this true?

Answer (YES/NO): NO